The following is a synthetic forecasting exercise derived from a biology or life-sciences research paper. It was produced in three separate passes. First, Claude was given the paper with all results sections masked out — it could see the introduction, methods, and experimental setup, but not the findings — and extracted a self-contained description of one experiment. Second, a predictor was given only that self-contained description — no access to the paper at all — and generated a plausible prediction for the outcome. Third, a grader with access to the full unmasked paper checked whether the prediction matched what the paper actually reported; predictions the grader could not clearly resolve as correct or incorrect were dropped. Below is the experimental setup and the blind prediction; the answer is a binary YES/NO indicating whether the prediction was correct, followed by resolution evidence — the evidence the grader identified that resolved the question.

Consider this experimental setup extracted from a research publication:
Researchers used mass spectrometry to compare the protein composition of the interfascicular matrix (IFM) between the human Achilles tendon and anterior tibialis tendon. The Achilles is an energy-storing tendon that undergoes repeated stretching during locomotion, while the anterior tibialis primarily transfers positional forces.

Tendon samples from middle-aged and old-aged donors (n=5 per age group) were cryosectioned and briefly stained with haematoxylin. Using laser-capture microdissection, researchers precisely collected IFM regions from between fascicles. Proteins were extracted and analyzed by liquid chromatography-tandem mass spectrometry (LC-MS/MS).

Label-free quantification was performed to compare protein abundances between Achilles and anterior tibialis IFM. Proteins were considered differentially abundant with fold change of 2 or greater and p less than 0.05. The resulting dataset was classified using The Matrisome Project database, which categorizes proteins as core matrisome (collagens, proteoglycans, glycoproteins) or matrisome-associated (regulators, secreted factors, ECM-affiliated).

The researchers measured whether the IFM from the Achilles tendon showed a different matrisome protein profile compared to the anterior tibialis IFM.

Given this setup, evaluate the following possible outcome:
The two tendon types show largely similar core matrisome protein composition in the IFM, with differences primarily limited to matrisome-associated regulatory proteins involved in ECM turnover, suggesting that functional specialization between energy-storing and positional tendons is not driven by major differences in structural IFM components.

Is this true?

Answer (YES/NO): NO